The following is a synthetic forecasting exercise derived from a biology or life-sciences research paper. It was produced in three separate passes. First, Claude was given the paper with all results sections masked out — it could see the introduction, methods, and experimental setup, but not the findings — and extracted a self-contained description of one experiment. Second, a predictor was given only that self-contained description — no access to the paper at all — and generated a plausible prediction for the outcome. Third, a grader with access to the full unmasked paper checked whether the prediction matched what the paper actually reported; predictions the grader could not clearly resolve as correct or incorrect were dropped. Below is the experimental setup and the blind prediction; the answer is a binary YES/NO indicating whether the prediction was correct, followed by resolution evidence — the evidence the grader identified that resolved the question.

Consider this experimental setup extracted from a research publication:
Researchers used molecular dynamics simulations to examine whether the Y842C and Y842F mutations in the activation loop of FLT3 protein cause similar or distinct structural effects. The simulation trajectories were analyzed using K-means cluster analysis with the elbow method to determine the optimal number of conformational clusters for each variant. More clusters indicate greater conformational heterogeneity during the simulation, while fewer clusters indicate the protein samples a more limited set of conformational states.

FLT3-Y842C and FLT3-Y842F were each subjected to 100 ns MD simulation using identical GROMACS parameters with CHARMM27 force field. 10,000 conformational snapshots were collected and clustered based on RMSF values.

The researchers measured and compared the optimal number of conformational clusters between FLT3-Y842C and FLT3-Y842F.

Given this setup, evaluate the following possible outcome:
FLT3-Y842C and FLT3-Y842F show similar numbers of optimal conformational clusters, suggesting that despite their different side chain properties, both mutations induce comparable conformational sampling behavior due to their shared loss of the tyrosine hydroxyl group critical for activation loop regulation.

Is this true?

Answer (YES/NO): NO